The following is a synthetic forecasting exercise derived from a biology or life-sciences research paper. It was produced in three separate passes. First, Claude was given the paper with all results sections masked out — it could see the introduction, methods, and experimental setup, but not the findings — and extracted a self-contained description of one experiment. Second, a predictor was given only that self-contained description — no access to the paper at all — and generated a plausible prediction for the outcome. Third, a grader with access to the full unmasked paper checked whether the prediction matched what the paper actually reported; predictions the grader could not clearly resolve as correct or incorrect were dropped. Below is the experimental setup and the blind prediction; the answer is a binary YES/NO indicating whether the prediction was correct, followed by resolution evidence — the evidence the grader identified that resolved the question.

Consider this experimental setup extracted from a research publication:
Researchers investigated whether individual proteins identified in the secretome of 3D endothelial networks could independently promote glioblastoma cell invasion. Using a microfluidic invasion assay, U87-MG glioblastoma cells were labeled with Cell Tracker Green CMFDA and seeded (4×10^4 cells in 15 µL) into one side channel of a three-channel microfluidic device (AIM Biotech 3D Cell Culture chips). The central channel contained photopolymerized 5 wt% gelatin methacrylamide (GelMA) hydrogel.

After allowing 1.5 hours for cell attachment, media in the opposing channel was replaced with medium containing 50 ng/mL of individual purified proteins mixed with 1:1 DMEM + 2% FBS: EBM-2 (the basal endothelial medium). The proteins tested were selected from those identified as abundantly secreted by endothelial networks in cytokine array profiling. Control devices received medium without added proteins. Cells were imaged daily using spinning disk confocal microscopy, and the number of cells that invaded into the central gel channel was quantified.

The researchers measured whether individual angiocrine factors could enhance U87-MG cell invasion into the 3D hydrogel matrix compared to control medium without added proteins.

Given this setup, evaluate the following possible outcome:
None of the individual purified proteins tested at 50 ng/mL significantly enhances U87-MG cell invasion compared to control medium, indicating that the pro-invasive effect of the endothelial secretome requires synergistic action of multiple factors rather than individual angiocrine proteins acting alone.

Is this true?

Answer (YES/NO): NO